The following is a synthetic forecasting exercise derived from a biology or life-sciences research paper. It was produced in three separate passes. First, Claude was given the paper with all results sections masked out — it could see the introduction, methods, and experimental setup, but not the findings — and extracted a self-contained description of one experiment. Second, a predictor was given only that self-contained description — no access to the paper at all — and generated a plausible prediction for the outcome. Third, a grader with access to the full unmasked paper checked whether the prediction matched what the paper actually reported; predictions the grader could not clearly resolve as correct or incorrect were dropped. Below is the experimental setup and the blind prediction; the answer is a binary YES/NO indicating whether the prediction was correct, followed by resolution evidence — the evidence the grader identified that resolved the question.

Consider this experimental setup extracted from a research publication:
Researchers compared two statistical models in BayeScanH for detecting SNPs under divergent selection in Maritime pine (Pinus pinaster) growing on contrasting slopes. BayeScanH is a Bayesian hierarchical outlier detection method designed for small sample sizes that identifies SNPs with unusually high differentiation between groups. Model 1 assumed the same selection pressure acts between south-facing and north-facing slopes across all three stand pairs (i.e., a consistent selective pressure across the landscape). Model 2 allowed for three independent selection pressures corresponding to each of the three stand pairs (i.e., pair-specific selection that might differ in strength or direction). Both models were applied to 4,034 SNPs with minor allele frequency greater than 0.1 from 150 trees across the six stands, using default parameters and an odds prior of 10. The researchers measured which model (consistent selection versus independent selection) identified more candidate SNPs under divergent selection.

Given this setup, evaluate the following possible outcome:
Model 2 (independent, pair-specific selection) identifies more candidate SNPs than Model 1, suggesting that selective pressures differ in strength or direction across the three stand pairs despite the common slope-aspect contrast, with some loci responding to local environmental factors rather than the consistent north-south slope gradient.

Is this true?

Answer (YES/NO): YES